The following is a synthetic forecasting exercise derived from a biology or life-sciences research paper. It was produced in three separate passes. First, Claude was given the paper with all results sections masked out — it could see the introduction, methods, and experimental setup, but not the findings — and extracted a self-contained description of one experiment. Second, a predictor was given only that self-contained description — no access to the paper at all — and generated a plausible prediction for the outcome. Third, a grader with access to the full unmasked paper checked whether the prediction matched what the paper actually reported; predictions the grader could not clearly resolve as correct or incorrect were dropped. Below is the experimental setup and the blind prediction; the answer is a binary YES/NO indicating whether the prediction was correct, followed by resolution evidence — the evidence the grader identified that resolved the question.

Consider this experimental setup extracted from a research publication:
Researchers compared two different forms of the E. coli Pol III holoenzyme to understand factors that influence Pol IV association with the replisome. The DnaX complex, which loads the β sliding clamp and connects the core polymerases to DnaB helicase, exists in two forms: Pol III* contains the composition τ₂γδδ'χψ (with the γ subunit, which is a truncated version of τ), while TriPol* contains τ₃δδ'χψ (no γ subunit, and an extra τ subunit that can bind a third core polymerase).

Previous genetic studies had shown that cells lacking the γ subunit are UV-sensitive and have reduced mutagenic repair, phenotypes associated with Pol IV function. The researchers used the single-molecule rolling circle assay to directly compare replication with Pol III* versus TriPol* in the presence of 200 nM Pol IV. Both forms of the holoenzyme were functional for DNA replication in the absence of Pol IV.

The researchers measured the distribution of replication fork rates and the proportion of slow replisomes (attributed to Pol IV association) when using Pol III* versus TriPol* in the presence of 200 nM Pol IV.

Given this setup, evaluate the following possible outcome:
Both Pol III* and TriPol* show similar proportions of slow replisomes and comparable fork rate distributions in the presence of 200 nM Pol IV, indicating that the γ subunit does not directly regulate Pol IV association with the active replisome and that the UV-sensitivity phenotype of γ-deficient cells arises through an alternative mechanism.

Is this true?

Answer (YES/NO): NO